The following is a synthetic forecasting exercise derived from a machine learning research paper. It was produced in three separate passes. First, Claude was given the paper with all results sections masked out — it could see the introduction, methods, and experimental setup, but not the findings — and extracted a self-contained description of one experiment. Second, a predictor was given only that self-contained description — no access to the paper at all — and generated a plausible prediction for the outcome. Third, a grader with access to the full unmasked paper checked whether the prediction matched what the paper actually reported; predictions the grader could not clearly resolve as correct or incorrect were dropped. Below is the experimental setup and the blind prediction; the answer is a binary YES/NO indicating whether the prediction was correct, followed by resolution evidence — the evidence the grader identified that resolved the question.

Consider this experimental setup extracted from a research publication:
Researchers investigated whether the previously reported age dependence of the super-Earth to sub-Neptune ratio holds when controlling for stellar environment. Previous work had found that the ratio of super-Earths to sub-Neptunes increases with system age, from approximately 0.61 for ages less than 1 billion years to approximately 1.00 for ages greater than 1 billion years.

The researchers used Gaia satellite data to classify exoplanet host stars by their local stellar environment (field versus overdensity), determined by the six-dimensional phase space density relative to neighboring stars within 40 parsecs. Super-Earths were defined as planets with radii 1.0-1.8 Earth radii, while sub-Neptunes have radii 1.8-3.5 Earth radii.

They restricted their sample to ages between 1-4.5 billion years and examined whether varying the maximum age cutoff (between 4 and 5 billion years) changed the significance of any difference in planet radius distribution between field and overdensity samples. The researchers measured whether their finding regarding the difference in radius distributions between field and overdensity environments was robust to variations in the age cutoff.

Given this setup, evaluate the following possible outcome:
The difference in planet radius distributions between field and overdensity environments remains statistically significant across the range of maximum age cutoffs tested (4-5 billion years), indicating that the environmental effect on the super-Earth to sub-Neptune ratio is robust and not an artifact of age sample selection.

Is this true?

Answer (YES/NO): YES